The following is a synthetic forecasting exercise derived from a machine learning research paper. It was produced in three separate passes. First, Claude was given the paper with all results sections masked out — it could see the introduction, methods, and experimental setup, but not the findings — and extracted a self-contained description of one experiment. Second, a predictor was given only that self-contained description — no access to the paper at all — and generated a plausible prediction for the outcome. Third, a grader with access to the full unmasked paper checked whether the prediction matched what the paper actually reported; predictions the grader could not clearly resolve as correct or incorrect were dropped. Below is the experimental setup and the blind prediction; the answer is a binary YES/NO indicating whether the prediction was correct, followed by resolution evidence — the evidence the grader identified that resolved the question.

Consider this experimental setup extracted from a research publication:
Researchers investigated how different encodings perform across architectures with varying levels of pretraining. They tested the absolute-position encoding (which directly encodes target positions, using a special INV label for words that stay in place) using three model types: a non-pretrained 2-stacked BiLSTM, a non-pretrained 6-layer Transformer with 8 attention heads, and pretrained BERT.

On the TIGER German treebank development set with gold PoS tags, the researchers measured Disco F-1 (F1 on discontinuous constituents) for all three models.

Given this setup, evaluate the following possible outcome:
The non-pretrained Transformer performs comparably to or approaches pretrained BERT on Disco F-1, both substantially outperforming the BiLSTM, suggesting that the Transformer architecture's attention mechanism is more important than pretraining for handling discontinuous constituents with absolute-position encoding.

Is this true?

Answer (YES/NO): NO